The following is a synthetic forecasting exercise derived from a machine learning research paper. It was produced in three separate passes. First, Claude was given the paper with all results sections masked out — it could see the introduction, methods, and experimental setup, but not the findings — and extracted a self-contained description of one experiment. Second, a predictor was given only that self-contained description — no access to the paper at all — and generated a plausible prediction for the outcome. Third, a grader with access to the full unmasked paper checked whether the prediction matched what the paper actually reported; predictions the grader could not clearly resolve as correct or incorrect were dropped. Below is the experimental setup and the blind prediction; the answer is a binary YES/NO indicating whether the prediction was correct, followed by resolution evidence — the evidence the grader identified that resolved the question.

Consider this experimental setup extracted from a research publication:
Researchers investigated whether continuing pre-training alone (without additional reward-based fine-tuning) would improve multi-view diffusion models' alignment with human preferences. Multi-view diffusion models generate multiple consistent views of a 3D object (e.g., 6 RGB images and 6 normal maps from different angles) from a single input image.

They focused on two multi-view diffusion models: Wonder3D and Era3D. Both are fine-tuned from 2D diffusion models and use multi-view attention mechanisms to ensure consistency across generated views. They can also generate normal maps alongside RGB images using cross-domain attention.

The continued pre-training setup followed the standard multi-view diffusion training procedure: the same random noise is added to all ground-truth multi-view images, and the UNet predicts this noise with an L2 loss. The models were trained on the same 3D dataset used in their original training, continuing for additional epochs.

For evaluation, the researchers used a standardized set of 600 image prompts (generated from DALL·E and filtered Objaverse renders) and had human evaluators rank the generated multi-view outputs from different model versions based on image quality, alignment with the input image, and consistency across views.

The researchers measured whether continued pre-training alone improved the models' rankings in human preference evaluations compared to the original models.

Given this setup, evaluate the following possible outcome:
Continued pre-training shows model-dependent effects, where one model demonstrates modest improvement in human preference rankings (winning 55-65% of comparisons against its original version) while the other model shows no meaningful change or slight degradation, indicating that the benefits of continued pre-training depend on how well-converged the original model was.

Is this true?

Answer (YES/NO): NO